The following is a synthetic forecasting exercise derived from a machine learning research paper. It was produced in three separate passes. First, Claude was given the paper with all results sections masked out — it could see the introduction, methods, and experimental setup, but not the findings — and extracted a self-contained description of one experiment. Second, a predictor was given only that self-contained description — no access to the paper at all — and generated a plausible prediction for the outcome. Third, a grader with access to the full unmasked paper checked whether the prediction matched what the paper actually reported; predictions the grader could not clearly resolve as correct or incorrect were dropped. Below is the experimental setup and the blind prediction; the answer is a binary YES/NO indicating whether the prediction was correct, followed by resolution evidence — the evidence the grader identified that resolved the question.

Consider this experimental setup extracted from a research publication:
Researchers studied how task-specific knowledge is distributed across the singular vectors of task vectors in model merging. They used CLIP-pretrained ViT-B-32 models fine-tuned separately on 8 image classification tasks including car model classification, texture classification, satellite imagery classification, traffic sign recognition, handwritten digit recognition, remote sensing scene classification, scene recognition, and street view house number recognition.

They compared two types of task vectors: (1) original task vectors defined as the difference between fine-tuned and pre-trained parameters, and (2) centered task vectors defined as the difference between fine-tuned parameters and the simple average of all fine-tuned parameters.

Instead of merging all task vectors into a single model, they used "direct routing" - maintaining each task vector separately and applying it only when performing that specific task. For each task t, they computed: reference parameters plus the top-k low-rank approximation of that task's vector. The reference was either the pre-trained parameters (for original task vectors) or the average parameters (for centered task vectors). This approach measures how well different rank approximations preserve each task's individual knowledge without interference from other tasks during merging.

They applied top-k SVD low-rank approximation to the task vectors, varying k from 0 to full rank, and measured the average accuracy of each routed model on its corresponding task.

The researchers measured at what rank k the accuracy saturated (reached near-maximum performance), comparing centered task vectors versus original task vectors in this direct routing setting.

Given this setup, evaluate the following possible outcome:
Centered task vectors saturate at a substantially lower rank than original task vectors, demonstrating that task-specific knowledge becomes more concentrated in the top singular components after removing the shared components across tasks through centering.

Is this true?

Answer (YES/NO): YES